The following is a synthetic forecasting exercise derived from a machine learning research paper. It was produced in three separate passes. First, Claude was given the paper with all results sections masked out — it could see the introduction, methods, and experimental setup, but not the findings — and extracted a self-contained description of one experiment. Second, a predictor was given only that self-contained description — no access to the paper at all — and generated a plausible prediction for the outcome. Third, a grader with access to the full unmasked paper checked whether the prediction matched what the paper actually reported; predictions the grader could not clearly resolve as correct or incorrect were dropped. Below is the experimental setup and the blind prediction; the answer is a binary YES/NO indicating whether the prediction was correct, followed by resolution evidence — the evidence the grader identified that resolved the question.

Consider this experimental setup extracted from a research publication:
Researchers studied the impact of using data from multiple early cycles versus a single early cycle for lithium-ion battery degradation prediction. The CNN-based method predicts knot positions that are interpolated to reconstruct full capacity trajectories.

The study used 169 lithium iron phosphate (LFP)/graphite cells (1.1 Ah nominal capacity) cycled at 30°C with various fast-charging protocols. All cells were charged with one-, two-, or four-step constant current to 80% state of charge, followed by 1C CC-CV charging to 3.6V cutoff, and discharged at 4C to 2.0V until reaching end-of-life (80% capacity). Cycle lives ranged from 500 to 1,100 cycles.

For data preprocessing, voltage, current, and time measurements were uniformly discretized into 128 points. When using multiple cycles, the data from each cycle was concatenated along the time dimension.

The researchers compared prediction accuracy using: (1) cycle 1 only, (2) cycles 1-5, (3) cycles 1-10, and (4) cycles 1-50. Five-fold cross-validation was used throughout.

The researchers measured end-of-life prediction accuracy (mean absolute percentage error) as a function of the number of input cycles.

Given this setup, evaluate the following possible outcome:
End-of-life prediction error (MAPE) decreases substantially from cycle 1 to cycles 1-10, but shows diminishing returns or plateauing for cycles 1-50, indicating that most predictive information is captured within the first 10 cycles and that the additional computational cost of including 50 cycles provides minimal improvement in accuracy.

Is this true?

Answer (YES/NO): NO